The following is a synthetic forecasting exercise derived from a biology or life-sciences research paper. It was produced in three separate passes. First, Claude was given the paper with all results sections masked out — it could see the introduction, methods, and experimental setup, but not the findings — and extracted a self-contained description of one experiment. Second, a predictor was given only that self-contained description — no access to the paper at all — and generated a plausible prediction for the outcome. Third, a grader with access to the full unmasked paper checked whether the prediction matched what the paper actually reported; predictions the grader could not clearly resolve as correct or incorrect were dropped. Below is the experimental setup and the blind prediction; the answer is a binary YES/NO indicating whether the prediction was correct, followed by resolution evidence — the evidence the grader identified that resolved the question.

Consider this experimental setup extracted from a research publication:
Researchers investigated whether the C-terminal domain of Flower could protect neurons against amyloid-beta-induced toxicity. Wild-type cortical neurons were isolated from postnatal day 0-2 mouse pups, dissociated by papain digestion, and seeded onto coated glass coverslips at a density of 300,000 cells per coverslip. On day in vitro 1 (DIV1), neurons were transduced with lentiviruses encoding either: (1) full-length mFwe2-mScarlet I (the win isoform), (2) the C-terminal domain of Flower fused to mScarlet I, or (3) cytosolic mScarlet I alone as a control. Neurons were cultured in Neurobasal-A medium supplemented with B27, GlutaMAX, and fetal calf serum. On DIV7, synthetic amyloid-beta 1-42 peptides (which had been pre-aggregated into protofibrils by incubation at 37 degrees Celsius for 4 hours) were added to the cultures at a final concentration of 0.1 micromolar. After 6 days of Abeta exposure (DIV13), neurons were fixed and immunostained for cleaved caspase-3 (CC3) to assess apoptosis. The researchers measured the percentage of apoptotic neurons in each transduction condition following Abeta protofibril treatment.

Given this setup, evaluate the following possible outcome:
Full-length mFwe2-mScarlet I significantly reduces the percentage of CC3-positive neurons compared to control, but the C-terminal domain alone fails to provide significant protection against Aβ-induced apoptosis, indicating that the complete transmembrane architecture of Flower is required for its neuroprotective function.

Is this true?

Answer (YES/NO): NO